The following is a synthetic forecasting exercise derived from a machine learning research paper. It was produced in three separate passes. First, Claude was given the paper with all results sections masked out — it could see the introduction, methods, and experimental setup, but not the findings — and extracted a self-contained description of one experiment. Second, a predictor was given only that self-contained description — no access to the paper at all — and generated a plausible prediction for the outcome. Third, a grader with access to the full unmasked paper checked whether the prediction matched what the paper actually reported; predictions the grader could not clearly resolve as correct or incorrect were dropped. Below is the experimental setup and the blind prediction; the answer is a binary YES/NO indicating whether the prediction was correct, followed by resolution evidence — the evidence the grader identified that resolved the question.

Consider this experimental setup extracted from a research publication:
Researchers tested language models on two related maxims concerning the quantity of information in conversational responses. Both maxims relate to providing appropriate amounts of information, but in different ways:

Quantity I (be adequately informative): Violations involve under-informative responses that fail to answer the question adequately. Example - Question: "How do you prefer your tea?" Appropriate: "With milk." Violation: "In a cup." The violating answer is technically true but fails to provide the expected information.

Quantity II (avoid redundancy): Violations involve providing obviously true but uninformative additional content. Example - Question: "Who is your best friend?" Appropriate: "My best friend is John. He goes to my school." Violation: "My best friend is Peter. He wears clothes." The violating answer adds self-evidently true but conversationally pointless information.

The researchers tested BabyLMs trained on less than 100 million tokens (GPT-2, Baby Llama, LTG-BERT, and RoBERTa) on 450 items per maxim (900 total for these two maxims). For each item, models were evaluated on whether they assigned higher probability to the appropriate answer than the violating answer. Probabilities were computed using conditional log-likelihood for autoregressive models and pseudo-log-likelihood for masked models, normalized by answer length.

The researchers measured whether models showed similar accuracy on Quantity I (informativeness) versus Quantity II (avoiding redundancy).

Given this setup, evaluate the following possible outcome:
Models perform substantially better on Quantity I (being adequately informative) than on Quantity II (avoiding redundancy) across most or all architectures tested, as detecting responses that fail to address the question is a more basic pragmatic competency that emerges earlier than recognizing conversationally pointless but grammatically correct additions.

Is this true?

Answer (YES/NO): NO